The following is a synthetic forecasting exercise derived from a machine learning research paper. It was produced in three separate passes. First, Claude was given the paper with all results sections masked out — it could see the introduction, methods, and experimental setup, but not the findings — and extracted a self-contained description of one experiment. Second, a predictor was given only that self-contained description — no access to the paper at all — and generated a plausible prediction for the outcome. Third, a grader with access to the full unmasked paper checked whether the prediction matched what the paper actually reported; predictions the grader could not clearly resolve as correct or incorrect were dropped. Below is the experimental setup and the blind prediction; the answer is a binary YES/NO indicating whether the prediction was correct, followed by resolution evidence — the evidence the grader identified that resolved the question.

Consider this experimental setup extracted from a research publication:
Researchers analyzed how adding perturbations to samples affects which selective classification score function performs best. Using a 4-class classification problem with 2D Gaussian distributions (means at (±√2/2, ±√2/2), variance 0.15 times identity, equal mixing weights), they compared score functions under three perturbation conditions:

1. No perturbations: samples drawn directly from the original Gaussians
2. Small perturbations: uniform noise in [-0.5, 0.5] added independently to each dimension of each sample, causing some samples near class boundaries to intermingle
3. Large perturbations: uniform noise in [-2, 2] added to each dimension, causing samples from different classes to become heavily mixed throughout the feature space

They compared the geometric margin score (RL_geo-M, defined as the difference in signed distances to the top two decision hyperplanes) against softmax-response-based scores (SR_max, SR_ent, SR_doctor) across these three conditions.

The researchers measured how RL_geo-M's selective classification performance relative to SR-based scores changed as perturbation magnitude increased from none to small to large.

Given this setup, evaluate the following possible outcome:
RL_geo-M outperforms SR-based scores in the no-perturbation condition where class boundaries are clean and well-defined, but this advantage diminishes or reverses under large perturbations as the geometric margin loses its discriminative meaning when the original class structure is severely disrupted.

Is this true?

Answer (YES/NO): YES